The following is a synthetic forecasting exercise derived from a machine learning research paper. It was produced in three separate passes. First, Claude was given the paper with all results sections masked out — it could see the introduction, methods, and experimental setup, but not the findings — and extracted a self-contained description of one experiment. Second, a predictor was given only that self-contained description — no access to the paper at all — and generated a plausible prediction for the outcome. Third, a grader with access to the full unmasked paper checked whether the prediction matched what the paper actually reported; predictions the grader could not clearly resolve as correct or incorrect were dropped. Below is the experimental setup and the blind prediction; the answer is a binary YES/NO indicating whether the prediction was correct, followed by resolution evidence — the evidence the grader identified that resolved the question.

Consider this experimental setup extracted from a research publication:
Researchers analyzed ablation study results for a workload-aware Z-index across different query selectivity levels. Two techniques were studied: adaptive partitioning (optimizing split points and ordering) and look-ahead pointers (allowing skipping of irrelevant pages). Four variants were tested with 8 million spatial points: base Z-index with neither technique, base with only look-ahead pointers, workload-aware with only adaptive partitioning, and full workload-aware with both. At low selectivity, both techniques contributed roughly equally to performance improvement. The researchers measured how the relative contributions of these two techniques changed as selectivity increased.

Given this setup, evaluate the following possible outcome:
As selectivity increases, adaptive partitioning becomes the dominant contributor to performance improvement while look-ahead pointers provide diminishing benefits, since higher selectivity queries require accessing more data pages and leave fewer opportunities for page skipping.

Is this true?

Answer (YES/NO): YES